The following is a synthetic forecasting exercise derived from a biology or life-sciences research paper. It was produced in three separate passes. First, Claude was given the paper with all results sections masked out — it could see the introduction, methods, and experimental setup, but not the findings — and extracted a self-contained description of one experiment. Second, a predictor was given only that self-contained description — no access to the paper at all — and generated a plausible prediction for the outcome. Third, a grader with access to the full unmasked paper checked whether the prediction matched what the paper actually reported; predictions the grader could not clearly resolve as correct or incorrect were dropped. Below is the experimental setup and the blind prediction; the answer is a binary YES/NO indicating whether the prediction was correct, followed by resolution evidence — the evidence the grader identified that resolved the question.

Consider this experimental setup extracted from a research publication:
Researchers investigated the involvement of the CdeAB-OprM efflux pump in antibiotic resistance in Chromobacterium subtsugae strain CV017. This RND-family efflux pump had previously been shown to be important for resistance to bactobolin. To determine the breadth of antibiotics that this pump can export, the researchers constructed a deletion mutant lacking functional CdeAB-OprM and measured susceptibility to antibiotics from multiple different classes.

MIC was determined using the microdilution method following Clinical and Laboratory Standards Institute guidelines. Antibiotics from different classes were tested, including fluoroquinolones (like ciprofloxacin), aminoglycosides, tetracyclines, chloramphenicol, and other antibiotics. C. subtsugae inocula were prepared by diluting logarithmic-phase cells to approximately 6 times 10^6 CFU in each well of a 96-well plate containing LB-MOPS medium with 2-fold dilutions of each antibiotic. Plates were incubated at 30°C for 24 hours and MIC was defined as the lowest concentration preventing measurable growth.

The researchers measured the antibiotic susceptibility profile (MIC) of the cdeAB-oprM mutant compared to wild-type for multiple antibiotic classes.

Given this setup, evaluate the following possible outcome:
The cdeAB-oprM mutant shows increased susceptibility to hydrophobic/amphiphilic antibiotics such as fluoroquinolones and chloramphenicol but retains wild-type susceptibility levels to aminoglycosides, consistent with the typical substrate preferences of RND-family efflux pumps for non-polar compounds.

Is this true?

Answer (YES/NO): YES